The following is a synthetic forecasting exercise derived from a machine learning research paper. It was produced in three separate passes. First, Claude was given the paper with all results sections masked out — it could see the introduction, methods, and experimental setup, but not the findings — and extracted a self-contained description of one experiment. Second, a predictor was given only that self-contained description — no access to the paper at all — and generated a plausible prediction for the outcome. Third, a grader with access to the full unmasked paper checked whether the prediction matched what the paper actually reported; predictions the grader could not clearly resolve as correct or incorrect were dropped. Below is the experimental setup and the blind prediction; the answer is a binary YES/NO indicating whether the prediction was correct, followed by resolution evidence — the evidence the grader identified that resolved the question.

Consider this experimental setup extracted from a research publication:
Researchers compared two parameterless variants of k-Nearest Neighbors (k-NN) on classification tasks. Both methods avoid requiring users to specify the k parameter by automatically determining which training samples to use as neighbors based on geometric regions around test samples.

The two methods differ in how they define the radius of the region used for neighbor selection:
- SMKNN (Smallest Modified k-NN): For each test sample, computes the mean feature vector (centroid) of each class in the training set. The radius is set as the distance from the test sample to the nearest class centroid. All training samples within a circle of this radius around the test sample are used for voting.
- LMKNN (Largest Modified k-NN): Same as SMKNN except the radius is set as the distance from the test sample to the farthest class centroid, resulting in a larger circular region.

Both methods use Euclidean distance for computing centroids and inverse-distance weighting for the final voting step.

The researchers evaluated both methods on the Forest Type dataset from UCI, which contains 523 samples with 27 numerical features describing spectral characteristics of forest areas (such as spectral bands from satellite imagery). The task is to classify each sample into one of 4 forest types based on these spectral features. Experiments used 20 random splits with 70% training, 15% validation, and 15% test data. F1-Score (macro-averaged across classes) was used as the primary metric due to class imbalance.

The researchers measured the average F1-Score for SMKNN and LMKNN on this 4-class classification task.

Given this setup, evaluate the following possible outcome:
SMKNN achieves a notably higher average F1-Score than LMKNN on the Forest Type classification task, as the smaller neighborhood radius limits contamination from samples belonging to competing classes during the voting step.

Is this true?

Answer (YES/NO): YES